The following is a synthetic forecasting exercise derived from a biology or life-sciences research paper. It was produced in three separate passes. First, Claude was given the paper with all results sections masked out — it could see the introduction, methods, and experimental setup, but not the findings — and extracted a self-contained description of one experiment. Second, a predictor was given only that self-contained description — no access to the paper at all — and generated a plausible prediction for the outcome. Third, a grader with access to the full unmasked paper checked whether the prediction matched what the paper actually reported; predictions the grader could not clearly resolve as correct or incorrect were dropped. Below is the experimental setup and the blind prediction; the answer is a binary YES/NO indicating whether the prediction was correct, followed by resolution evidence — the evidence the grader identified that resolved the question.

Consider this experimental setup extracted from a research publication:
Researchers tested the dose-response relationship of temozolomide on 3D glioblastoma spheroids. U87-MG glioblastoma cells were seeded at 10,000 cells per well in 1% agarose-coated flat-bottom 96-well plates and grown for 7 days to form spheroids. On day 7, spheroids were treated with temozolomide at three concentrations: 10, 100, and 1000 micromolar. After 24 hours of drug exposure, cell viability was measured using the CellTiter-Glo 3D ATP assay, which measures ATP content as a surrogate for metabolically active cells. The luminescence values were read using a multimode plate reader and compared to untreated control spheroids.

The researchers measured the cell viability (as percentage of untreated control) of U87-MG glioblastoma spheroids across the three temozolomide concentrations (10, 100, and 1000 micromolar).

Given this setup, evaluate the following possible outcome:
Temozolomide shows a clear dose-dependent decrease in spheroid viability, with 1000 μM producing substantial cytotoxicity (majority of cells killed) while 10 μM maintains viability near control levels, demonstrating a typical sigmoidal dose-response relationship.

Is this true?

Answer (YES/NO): NO